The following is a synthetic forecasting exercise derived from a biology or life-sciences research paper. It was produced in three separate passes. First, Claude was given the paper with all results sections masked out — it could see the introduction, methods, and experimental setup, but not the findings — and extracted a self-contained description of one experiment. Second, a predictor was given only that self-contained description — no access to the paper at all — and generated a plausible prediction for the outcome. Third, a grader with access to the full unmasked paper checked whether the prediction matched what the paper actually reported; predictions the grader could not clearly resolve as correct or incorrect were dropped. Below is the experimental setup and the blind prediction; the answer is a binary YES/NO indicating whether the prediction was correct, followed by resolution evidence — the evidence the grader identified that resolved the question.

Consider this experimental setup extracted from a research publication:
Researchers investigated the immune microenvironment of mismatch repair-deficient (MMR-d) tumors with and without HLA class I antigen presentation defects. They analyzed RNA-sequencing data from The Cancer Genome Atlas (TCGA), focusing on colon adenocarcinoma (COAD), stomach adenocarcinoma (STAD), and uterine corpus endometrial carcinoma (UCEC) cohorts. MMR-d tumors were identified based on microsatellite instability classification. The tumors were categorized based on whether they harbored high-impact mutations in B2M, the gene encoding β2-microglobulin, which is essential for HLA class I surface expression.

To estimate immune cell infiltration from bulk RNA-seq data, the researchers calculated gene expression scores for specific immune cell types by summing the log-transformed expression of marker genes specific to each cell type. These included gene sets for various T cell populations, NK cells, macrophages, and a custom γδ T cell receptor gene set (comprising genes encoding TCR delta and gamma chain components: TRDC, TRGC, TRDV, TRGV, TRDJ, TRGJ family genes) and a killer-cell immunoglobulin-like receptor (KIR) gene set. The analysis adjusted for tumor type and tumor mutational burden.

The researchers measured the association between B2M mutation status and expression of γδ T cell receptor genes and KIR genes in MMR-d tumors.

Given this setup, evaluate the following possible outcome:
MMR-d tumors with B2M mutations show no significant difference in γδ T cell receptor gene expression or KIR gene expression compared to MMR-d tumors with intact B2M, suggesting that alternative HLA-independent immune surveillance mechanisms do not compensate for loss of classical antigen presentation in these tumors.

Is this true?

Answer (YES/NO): NO